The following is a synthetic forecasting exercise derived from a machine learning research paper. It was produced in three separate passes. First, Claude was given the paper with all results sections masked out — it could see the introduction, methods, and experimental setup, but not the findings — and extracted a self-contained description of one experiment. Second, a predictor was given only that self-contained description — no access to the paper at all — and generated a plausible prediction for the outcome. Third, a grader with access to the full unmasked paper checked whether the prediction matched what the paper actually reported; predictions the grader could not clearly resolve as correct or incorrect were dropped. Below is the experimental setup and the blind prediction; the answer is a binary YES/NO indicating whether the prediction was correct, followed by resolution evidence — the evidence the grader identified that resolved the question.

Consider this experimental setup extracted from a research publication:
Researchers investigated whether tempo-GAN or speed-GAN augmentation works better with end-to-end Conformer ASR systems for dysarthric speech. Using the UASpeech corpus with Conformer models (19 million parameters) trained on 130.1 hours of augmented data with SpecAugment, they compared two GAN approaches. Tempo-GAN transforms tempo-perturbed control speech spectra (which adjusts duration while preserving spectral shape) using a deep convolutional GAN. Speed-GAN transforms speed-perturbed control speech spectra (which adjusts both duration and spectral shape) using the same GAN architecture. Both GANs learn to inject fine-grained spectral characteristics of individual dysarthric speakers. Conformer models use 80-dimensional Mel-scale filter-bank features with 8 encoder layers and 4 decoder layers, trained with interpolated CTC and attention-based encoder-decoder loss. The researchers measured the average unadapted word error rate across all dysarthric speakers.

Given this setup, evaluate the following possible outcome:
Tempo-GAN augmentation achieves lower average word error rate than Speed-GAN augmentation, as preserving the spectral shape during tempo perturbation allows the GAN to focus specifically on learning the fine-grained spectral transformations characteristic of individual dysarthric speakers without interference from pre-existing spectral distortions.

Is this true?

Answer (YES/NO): NO